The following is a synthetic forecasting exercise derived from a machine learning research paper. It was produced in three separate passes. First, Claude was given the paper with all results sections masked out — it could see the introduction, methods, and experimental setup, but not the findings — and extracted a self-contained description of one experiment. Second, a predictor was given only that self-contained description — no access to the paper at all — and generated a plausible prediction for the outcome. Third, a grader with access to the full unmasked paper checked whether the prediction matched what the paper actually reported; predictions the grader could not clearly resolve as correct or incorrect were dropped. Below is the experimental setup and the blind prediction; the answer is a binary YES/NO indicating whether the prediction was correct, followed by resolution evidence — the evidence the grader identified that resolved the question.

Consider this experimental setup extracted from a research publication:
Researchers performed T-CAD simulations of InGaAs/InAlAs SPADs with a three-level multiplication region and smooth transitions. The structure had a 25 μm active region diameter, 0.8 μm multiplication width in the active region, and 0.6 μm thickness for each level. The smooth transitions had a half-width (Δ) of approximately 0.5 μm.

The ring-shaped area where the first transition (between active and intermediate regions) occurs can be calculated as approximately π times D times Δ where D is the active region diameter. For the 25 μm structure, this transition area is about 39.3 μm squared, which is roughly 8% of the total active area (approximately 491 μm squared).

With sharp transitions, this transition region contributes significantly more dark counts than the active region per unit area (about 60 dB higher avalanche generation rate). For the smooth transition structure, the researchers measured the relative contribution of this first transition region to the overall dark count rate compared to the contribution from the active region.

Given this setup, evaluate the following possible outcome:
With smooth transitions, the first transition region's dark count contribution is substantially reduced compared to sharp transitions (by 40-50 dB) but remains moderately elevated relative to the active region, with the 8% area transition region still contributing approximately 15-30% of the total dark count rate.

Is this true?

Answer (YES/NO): NO